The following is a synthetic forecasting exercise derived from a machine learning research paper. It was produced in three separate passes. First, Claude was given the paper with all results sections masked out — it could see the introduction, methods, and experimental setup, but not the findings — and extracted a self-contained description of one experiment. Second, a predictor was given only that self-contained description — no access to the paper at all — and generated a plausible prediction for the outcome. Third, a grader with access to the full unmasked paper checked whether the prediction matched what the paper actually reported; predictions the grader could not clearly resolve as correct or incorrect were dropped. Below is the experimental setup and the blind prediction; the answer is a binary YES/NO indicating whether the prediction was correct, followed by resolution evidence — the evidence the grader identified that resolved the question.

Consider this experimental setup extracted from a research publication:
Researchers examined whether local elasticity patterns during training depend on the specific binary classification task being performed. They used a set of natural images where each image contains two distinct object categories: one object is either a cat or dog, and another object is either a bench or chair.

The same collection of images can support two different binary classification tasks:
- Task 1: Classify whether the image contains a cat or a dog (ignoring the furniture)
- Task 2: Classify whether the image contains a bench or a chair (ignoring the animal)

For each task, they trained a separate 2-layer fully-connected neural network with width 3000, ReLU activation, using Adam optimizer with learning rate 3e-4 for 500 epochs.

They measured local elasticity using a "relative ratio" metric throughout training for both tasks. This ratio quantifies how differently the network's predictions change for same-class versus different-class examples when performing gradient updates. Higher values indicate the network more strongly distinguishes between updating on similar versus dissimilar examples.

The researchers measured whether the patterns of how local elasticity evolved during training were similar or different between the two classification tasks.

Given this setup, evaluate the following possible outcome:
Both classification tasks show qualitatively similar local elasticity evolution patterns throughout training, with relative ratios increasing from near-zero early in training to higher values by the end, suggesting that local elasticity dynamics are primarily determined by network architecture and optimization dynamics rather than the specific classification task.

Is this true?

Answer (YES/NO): NO